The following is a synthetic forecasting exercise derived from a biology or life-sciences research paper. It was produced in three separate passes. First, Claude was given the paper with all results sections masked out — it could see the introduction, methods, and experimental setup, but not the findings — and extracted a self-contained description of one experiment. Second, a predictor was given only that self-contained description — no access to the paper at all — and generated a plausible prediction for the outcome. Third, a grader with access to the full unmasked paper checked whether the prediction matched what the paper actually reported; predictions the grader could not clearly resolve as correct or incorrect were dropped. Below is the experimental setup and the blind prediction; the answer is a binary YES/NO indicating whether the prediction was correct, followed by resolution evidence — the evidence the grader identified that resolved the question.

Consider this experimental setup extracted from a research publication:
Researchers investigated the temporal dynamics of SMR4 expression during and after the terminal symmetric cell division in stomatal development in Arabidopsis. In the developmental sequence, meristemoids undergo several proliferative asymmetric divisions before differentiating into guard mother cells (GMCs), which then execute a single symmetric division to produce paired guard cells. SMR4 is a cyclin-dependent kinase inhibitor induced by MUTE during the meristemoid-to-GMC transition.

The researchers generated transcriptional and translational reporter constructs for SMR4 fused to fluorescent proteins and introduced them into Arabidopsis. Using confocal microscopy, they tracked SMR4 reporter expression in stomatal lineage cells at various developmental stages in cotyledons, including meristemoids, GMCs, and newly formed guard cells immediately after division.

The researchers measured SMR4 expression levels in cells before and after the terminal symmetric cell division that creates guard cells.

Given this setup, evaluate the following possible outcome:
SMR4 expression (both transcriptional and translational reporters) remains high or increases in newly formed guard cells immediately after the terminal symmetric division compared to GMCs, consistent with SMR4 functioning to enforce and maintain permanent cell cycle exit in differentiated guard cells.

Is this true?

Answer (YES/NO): NO